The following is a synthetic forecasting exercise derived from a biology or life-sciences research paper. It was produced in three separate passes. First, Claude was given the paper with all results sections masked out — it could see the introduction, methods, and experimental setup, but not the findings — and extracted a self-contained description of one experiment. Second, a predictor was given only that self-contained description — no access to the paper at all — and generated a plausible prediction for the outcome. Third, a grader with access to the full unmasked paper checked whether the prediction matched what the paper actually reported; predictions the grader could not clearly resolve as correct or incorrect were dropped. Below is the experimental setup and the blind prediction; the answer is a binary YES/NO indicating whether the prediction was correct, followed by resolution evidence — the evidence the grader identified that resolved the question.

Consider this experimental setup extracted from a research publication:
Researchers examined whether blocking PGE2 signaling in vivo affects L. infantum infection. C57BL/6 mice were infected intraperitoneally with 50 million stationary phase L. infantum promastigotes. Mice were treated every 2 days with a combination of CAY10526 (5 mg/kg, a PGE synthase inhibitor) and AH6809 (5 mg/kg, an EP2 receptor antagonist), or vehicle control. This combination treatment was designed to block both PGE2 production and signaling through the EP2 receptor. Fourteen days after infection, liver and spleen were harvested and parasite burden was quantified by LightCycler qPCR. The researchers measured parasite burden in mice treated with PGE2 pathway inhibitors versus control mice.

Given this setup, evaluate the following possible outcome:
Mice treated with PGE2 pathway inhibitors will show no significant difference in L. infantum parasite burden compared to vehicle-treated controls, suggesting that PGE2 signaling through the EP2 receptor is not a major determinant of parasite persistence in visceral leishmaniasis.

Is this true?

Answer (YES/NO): NO